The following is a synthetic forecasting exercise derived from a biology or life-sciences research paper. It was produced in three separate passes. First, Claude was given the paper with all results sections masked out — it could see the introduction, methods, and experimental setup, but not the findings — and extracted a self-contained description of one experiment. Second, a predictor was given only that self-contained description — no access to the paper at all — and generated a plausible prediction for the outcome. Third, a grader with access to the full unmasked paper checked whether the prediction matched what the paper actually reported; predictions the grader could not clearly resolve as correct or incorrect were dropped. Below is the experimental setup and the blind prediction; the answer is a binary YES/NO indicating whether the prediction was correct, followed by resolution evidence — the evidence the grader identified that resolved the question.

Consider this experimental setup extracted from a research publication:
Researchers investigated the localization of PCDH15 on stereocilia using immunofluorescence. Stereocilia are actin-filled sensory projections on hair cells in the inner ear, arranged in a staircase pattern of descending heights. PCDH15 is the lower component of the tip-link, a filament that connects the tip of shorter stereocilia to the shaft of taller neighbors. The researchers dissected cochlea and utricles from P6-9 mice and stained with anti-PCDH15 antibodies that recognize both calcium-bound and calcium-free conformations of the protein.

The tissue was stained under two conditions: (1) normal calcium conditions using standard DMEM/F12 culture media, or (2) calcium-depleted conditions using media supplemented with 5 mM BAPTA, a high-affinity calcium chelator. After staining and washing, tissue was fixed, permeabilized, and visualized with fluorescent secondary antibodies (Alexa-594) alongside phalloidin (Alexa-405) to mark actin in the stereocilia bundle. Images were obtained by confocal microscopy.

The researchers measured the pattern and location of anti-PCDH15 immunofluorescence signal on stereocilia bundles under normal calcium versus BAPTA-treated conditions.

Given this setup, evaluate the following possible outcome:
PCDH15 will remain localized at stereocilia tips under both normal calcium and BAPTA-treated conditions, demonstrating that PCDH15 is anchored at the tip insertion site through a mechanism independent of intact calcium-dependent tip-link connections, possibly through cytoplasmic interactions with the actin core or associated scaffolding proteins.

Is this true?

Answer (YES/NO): YES